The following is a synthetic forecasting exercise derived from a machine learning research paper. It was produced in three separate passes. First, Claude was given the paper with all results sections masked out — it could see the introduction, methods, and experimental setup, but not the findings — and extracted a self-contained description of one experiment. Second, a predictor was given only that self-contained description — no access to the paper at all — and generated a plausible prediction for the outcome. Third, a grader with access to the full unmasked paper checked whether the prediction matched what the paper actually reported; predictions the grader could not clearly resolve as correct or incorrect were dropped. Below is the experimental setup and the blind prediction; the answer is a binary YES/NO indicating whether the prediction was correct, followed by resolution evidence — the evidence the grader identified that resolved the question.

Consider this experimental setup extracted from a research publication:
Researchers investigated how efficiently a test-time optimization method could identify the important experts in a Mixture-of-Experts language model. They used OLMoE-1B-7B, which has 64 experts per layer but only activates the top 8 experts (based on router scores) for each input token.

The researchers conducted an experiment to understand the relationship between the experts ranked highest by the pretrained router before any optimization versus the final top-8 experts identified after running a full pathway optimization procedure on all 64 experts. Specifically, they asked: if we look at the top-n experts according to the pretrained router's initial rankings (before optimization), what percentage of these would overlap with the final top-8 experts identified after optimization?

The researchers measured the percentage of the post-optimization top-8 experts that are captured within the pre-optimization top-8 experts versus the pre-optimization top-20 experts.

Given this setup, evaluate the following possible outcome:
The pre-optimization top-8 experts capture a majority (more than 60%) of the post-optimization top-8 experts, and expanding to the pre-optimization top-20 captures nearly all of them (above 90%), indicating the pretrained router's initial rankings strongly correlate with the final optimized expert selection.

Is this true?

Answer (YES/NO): YES